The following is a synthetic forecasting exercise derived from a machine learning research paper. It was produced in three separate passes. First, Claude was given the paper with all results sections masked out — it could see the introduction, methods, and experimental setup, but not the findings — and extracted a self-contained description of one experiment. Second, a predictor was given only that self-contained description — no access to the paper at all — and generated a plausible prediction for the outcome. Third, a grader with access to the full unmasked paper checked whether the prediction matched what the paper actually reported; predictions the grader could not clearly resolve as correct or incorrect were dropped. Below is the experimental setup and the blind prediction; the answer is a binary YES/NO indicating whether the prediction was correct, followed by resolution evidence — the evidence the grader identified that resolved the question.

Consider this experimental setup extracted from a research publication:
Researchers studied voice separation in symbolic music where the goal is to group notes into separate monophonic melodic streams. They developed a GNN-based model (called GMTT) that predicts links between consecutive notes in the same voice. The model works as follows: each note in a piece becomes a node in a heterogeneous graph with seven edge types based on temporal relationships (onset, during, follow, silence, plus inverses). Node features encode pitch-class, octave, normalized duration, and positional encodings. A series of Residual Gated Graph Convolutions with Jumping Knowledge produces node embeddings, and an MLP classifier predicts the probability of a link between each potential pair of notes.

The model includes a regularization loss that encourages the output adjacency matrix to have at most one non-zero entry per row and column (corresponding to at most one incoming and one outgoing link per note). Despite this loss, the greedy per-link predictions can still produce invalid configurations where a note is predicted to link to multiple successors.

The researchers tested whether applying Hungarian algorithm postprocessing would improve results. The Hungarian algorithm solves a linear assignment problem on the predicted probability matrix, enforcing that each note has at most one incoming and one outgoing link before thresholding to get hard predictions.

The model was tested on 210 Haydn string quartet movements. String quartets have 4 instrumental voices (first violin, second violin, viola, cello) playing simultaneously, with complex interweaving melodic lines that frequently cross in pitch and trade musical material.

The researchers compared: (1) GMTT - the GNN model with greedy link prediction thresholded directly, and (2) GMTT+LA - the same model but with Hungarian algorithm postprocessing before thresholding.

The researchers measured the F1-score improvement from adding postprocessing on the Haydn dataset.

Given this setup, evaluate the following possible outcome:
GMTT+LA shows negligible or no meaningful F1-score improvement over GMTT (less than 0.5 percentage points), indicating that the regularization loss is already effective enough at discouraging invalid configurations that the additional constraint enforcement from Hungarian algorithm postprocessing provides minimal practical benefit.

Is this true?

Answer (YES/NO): NO